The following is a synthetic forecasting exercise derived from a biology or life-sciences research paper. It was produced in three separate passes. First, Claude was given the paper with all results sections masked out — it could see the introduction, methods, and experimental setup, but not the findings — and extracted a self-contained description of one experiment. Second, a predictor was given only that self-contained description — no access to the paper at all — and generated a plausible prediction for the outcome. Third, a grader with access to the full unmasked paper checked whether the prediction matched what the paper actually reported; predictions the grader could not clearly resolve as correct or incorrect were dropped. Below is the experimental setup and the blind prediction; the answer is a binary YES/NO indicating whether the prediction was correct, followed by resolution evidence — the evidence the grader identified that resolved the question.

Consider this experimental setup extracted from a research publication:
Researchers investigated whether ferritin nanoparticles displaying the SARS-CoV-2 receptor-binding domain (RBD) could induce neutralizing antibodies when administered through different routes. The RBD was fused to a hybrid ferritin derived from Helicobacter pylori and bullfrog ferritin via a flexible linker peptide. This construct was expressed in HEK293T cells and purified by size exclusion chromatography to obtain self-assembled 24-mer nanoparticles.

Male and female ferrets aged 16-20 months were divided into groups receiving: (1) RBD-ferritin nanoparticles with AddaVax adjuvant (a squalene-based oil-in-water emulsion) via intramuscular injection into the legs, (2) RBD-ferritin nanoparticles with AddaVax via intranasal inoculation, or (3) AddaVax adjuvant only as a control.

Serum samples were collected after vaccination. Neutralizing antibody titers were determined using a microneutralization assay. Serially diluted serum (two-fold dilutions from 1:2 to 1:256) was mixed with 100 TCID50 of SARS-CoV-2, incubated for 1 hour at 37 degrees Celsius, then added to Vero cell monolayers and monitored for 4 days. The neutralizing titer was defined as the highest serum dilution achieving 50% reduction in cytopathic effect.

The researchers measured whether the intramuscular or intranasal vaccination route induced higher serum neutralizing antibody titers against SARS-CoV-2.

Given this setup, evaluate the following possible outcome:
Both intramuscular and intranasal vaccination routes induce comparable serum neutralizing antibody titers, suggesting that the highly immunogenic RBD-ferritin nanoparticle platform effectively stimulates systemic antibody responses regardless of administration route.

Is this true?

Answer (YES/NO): YES